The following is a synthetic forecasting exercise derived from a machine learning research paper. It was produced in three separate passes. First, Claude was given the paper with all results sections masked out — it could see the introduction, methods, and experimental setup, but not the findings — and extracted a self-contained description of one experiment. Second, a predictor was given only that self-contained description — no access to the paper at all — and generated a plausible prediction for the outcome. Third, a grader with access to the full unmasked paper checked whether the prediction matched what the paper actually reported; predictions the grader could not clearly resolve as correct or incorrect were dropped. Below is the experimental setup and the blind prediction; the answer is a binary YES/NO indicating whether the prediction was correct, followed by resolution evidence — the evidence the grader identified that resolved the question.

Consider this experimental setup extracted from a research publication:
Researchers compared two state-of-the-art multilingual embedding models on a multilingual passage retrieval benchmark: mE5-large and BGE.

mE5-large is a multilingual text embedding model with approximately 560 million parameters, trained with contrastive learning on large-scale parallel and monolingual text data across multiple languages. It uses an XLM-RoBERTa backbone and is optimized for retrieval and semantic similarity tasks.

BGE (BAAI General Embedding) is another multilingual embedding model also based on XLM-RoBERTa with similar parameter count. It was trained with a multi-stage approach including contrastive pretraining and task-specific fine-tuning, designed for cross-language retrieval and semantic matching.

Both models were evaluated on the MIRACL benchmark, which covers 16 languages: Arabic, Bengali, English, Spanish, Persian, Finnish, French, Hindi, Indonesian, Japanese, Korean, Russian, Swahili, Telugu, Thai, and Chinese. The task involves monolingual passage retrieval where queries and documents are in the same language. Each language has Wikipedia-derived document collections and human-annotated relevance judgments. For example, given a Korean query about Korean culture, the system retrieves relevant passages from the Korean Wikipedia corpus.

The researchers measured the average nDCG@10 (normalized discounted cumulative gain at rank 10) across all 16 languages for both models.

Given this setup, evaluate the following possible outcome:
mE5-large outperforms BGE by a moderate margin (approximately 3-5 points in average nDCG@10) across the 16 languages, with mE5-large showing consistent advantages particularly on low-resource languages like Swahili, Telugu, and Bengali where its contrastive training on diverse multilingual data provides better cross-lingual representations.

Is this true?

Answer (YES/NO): NO